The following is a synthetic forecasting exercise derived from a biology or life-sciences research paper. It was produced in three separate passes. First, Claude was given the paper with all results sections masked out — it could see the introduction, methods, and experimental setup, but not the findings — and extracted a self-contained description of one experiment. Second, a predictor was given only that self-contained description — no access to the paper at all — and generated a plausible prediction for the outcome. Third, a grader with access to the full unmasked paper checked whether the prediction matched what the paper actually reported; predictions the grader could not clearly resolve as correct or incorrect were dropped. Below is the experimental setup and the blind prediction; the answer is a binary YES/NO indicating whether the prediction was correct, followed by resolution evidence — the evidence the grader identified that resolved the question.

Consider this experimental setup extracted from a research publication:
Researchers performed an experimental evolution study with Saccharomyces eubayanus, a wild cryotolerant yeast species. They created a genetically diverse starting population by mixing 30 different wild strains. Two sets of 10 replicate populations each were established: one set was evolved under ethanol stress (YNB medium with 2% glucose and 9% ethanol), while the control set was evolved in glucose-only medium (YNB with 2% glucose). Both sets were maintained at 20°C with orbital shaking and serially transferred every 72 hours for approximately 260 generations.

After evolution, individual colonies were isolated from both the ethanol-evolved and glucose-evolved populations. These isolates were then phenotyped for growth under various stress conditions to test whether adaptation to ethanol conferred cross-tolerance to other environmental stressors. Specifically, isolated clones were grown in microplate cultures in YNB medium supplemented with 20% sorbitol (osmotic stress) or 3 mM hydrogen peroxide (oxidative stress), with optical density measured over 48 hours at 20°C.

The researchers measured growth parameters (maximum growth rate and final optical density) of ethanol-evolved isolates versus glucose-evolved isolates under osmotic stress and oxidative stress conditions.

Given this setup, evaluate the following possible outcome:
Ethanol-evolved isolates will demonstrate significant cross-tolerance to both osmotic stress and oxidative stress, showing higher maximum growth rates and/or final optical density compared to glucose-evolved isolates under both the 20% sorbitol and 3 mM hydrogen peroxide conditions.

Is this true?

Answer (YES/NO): YES